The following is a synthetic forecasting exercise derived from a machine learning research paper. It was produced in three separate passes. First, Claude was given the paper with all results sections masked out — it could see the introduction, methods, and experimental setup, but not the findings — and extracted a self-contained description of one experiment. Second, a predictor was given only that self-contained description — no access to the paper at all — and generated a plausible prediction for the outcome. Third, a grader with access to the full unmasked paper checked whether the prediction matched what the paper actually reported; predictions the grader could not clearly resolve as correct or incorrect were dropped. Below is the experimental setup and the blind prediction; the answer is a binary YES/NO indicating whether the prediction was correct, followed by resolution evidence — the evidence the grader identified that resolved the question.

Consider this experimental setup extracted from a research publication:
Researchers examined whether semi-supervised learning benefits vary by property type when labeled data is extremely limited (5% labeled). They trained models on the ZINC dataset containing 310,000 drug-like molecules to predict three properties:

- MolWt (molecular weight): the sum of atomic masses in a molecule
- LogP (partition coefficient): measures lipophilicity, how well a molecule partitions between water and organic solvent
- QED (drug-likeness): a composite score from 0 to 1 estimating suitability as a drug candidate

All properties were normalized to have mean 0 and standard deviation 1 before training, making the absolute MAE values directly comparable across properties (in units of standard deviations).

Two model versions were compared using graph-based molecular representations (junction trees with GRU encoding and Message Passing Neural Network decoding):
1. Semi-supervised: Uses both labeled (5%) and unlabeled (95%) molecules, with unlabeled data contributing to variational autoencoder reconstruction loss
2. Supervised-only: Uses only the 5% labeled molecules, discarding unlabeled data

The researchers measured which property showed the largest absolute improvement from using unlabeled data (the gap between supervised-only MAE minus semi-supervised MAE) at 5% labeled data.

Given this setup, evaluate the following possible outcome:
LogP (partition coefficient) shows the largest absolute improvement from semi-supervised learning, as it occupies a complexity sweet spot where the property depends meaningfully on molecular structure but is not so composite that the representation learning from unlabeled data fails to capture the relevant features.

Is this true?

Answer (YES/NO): NO